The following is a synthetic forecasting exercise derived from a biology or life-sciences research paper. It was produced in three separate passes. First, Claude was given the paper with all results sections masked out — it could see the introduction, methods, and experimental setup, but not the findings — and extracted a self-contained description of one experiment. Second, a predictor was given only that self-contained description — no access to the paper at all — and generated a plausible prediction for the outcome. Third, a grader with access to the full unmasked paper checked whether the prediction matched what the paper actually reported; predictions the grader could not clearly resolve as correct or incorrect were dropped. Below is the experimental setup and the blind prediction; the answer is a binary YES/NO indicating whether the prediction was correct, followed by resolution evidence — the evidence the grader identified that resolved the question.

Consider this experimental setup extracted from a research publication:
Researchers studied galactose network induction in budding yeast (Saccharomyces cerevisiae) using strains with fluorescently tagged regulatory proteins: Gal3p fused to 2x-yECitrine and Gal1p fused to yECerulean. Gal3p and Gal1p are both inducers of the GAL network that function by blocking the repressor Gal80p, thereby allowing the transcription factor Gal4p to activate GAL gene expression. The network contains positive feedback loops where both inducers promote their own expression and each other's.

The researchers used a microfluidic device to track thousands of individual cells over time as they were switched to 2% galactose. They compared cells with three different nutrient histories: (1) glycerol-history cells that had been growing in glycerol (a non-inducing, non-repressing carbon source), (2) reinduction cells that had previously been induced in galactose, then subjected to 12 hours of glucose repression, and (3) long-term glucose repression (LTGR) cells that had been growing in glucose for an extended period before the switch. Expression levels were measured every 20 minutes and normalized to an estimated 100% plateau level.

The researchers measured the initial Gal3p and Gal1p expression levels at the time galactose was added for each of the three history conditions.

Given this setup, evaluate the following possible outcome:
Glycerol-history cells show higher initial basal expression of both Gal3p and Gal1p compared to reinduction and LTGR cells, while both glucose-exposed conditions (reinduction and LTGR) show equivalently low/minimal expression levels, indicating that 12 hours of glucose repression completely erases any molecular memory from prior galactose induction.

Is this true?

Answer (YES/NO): NO